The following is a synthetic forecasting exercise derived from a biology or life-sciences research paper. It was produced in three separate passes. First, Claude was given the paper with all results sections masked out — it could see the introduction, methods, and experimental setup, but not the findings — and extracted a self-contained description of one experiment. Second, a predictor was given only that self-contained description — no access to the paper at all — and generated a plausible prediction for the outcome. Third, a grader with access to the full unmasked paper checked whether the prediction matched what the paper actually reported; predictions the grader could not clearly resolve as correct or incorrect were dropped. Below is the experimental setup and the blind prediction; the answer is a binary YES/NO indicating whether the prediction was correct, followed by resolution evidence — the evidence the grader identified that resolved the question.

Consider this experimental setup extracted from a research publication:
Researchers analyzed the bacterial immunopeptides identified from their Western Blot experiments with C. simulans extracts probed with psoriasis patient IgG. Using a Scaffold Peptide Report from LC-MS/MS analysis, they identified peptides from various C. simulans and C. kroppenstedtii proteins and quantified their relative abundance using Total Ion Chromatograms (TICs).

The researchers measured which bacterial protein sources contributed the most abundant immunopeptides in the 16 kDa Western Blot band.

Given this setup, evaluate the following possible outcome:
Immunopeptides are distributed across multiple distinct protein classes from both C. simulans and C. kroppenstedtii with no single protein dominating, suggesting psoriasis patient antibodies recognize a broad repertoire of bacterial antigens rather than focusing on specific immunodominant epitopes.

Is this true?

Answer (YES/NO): NO